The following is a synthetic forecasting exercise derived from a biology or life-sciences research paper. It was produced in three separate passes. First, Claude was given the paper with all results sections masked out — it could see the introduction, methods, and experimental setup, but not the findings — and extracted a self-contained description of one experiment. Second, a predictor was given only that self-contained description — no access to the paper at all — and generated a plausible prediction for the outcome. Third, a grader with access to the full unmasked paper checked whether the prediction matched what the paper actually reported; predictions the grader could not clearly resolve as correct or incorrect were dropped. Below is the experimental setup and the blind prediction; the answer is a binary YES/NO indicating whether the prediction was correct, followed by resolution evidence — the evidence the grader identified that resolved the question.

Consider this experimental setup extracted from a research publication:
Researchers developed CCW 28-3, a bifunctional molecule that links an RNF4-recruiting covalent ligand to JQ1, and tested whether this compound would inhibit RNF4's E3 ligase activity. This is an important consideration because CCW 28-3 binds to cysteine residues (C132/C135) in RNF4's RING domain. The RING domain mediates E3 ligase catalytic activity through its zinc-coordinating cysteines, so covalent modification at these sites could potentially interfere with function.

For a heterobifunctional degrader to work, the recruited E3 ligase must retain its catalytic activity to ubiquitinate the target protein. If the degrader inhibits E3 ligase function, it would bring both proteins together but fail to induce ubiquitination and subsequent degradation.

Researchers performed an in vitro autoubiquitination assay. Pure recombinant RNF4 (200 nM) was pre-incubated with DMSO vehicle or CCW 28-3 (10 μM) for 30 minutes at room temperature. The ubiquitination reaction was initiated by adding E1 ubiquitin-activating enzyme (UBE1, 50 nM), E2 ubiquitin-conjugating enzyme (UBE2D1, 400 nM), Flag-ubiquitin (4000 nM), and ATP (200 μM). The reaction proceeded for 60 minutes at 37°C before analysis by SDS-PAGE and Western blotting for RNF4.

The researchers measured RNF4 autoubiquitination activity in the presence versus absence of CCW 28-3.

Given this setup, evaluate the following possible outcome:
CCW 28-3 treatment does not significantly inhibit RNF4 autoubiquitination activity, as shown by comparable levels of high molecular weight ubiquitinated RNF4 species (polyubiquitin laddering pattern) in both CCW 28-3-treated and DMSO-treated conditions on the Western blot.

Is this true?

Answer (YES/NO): YES